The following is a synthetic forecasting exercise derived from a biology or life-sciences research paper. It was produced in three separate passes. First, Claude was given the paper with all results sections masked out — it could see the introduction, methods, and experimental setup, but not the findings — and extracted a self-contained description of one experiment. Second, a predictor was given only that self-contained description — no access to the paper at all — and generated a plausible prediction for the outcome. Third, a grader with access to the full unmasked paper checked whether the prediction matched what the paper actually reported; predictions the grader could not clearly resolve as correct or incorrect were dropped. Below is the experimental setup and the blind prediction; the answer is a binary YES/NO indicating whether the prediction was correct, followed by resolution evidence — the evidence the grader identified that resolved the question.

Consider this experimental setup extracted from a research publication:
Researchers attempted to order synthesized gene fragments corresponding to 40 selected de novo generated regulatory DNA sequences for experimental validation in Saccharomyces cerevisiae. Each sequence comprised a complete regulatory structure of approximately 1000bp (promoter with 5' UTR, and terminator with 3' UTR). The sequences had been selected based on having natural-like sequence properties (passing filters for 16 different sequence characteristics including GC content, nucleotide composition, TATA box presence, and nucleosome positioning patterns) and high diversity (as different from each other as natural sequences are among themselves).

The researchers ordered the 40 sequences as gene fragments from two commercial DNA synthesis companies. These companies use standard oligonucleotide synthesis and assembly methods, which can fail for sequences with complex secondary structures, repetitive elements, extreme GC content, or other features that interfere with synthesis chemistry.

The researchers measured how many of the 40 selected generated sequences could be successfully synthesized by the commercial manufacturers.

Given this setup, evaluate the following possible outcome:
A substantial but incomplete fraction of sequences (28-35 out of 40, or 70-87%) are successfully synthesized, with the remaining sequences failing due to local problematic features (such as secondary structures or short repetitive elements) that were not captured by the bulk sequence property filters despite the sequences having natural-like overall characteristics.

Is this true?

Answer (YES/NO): NO